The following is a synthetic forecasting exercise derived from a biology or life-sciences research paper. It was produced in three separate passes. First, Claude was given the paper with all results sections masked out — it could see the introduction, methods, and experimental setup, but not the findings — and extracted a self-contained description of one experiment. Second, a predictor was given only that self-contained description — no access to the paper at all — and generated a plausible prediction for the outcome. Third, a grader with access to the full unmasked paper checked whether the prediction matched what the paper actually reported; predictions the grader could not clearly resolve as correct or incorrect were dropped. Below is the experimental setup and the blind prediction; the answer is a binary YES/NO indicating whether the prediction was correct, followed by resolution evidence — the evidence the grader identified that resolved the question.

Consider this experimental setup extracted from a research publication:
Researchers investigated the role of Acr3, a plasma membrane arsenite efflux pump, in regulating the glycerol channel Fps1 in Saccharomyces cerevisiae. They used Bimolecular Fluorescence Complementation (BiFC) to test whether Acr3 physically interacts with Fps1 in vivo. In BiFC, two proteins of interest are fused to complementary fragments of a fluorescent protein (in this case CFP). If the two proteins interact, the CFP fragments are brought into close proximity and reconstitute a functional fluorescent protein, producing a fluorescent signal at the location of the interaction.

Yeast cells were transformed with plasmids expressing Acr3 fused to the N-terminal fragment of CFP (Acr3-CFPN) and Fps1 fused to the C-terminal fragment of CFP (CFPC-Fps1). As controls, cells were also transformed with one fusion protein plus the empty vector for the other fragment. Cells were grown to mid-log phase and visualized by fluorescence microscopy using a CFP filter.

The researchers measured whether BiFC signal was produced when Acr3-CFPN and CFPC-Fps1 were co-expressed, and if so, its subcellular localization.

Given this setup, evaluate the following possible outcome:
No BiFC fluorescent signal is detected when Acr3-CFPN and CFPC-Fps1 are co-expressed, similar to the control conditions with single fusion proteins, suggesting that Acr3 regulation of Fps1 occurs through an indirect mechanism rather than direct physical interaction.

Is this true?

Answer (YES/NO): NO